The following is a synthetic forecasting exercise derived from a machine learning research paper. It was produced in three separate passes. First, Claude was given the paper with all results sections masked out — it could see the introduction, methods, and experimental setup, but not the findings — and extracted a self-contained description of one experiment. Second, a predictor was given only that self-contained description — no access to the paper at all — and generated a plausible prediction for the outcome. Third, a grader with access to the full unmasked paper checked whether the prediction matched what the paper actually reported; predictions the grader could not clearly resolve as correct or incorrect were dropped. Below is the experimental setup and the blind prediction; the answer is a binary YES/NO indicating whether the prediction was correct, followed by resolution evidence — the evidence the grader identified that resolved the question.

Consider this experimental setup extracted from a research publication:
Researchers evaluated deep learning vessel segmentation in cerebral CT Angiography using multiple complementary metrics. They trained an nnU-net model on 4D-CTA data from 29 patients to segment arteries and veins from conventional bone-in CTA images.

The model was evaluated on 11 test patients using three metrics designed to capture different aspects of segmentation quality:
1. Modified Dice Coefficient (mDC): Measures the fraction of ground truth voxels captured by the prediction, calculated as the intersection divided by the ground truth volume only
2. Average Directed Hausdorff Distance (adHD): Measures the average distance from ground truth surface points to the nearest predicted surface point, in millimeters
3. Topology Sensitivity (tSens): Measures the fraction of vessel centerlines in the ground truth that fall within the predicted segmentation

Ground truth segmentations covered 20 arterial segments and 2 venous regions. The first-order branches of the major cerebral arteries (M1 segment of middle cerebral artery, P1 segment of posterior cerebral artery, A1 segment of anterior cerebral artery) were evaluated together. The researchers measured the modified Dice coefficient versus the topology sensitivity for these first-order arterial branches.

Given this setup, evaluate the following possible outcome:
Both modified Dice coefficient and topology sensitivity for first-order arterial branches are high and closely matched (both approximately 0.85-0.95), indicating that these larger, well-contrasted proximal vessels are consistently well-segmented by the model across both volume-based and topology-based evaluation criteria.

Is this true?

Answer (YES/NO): NO